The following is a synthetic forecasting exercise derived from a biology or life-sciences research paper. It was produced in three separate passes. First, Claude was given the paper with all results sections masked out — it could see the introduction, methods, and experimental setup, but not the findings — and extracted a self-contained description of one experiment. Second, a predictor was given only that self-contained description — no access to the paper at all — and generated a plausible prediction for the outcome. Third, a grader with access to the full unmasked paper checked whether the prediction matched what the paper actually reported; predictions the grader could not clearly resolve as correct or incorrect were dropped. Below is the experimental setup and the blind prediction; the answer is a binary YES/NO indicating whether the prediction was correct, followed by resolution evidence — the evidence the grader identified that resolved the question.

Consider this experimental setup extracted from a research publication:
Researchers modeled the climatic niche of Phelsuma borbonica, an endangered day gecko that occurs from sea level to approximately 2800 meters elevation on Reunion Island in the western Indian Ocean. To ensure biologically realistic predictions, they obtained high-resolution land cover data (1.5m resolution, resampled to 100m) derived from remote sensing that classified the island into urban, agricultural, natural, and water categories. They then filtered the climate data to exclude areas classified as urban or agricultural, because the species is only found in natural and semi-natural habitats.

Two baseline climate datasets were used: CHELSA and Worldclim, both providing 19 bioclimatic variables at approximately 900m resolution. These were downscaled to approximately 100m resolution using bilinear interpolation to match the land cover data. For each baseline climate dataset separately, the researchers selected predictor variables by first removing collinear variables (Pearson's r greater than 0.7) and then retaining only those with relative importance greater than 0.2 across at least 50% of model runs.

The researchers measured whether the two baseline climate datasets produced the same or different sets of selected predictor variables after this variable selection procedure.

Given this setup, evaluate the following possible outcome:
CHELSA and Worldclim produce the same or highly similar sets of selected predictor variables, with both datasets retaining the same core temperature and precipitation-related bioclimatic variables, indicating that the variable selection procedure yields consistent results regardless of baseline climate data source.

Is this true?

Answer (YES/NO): NO